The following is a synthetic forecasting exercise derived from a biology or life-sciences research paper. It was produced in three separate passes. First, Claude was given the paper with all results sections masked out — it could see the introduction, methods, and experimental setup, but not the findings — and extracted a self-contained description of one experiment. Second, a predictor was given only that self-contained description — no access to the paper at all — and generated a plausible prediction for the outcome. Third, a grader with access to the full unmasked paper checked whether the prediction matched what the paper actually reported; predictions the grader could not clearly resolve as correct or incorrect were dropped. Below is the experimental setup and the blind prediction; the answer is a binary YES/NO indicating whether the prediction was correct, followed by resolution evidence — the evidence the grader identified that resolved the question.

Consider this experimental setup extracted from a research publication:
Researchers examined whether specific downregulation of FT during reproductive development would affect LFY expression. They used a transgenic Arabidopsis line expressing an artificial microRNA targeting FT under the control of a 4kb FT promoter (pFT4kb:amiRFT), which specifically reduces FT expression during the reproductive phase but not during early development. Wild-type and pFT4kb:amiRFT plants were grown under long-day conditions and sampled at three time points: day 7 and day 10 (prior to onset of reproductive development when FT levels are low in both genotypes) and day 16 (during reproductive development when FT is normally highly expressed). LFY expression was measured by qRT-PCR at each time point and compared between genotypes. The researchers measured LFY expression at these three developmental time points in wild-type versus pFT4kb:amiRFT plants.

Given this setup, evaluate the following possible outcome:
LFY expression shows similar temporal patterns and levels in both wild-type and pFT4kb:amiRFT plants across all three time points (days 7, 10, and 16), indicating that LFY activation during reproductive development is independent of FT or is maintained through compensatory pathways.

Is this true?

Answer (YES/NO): NO